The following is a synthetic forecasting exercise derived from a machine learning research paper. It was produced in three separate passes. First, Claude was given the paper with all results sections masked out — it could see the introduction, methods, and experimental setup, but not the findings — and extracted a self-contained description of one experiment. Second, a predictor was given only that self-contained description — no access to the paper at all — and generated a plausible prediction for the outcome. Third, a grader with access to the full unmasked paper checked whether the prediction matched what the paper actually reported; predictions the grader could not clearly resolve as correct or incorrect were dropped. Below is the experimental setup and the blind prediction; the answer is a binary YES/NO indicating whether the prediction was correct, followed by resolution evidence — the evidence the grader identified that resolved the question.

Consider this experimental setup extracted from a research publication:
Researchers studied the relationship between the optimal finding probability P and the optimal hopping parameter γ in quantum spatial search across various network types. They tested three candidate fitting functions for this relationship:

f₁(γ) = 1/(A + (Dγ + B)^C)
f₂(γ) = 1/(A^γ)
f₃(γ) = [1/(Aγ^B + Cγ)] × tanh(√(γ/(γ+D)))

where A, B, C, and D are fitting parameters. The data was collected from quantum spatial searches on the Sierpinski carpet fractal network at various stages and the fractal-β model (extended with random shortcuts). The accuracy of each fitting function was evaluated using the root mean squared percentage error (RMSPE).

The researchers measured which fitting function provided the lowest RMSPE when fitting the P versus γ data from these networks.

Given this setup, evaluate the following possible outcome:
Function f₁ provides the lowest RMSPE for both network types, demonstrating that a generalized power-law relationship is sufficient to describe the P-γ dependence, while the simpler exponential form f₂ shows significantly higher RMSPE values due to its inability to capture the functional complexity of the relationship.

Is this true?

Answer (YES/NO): YES